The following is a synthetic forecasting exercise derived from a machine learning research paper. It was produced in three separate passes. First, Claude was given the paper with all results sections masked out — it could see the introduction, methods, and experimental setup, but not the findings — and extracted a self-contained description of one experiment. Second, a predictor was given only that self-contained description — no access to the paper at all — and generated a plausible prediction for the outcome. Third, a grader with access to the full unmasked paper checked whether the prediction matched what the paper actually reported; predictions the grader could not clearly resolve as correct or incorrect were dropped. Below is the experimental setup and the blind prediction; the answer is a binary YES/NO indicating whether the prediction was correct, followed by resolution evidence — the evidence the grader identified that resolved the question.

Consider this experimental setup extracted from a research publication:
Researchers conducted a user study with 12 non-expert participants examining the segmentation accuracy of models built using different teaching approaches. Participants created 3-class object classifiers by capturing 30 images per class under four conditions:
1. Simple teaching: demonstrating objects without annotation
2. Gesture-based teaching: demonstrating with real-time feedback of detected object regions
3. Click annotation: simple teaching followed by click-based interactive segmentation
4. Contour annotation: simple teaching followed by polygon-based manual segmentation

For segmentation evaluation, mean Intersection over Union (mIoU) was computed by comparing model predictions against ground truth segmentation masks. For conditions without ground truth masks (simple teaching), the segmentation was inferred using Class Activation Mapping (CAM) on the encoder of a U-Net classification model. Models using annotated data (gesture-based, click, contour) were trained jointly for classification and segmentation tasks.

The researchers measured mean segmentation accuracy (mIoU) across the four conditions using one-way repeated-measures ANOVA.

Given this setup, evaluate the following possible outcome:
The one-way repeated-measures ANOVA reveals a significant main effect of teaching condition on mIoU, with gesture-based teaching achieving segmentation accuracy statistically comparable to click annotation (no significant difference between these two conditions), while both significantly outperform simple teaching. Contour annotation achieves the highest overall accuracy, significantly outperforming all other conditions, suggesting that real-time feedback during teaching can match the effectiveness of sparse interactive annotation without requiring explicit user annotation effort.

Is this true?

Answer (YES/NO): NO